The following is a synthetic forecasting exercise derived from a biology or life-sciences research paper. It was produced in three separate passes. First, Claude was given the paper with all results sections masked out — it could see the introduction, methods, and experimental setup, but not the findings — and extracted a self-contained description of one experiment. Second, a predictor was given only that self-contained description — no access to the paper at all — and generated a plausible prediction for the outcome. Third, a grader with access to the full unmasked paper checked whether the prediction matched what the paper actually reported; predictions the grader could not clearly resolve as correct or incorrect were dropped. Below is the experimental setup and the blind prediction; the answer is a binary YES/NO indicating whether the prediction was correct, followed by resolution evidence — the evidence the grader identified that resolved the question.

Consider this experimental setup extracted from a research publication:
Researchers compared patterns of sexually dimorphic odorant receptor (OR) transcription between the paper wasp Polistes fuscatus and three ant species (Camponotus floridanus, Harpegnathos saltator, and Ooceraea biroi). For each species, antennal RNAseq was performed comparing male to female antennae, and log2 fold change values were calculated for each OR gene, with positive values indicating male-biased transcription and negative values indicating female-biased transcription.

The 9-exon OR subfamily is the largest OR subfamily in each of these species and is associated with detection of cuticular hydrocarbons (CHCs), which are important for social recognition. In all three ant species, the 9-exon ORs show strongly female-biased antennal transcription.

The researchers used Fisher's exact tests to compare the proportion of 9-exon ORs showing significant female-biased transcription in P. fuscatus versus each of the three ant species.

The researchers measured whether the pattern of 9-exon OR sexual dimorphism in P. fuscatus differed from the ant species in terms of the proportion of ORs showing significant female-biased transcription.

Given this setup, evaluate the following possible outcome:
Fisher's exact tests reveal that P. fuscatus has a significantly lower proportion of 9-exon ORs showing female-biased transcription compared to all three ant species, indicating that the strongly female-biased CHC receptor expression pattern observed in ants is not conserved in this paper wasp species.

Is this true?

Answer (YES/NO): YES